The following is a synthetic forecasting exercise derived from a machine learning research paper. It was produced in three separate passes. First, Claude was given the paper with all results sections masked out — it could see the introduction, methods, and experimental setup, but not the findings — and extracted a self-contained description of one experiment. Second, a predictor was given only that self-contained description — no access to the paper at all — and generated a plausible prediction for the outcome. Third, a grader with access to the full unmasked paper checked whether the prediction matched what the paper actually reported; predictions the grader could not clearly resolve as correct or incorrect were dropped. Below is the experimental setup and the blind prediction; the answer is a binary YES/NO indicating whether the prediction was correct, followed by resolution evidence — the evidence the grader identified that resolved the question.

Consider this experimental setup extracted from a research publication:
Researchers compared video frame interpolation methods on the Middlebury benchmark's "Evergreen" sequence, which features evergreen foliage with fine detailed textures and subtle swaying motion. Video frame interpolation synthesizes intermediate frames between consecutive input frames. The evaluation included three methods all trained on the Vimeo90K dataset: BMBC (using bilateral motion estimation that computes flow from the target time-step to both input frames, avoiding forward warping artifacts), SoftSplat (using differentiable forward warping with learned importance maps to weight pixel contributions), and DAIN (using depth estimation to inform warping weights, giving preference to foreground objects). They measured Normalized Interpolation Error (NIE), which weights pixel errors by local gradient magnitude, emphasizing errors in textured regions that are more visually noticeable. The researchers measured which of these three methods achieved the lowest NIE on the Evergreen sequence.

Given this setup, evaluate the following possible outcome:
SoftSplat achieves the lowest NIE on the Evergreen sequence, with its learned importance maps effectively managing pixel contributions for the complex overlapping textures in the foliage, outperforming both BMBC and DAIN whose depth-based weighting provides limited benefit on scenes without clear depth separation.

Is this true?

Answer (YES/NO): NO